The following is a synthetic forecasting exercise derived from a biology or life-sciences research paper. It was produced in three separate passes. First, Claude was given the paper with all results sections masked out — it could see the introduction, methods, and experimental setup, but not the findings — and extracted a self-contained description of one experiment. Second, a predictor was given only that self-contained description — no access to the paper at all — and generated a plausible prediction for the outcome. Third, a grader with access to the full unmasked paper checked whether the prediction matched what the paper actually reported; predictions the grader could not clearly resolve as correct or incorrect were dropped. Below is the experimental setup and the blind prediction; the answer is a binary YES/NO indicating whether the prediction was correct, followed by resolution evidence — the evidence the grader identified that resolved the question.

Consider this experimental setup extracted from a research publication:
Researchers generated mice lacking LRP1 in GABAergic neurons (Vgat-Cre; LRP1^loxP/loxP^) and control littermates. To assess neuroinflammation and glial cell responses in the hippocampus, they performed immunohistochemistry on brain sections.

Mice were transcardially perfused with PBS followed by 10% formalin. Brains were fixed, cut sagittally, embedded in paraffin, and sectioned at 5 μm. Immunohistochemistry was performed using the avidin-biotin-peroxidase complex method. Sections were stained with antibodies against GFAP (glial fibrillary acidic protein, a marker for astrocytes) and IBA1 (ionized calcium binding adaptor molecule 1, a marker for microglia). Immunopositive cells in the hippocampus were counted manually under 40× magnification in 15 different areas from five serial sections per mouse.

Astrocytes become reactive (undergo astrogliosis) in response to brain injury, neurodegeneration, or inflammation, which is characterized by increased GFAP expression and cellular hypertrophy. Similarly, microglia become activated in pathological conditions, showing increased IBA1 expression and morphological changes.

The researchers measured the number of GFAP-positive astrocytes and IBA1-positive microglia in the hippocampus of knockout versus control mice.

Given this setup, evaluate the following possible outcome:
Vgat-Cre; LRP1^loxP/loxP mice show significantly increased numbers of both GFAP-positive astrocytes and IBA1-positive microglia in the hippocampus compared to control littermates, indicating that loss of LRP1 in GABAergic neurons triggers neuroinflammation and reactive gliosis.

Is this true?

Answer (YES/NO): YES